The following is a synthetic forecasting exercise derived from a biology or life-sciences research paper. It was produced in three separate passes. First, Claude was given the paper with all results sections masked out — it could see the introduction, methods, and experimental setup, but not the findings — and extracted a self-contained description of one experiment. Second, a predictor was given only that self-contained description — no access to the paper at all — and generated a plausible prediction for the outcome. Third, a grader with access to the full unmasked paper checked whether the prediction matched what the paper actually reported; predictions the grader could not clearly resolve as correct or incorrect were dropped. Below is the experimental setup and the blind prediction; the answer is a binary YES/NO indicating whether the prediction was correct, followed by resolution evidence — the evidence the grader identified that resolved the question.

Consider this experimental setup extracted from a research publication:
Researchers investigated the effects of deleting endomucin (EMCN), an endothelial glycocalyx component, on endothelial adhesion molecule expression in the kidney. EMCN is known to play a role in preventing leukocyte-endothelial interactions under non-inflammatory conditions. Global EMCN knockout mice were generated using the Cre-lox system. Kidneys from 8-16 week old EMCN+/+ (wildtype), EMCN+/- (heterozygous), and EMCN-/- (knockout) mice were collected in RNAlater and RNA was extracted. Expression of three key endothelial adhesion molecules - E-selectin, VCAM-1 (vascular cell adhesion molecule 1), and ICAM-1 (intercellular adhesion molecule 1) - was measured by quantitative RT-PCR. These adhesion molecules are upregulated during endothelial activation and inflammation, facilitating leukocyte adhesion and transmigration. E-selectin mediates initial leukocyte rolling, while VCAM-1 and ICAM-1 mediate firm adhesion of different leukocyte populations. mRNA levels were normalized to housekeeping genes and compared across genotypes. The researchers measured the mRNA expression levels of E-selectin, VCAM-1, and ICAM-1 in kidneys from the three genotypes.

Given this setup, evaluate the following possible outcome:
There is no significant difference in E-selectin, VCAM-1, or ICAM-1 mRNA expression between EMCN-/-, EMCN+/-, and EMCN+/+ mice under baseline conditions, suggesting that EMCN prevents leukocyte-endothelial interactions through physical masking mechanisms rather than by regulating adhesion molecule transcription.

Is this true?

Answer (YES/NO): NO